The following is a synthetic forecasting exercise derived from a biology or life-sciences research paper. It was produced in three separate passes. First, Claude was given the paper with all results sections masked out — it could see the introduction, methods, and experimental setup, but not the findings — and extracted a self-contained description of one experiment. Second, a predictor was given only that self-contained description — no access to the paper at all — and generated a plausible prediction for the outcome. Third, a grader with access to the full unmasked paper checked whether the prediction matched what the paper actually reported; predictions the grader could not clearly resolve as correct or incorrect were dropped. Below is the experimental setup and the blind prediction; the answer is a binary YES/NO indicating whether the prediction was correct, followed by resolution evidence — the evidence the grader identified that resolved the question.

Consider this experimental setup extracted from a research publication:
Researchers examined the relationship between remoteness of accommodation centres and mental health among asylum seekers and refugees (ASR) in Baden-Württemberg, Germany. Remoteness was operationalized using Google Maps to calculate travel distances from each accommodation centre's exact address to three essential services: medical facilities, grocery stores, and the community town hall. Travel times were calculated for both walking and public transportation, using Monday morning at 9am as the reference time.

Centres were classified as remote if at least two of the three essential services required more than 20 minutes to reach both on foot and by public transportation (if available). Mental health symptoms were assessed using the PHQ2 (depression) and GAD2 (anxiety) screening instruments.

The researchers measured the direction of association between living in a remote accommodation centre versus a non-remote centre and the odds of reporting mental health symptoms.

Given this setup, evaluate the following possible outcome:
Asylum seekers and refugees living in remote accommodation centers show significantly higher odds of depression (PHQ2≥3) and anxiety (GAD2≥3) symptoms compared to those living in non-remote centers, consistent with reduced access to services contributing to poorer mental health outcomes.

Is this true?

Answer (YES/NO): NO